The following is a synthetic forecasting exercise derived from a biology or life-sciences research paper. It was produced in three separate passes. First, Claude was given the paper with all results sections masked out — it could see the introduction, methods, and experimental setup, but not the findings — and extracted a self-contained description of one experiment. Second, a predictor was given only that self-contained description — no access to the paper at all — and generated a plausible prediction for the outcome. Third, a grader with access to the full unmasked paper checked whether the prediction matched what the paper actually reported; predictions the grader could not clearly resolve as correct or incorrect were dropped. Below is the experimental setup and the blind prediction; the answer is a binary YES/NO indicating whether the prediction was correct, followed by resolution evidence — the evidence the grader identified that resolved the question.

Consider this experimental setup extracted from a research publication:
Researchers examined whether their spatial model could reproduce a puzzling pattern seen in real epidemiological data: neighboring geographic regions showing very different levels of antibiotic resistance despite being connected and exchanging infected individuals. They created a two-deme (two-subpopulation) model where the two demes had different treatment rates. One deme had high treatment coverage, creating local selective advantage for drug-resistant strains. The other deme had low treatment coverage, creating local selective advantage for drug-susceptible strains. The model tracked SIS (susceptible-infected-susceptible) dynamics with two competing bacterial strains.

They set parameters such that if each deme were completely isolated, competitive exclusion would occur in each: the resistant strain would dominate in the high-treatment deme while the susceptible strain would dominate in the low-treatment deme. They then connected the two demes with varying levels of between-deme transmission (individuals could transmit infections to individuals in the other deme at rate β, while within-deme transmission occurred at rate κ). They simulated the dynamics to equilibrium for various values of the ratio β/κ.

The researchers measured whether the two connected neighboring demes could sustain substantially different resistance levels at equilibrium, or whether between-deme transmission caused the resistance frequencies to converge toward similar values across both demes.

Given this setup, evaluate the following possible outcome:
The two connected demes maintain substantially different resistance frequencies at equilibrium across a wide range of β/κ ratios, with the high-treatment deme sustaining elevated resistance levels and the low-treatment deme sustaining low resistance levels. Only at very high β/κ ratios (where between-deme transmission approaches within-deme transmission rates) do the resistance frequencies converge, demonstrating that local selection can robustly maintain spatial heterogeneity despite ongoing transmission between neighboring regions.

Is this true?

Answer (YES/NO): YES